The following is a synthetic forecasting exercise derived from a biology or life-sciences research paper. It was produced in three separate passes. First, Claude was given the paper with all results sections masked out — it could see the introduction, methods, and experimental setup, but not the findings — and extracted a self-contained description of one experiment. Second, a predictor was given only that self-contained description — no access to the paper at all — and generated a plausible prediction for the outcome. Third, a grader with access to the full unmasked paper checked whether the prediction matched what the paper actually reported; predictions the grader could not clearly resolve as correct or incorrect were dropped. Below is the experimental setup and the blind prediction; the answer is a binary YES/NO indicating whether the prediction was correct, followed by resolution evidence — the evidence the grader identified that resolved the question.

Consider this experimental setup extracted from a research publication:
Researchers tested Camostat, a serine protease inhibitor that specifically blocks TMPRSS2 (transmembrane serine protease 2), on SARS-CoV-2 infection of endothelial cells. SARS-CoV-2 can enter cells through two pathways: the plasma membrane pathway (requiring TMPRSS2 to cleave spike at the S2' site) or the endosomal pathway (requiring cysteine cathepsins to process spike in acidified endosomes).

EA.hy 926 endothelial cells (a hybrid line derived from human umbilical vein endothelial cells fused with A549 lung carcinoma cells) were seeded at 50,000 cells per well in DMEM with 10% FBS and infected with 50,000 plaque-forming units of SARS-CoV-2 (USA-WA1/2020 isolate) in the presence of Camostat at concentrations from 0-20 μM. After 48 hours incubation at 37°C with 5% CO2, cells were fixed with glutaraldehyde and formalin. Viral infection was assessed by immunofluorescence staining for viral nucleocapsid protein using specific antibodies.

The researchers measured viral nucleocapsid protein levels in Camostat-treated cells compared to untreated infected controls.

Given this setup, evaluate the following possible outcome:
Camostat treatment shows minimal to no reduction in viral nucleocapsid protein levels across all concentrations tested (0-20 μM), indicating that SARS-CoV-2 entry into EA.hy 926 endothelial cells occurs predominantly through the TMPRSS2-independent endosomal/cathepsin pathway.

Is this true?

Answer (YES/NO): NO